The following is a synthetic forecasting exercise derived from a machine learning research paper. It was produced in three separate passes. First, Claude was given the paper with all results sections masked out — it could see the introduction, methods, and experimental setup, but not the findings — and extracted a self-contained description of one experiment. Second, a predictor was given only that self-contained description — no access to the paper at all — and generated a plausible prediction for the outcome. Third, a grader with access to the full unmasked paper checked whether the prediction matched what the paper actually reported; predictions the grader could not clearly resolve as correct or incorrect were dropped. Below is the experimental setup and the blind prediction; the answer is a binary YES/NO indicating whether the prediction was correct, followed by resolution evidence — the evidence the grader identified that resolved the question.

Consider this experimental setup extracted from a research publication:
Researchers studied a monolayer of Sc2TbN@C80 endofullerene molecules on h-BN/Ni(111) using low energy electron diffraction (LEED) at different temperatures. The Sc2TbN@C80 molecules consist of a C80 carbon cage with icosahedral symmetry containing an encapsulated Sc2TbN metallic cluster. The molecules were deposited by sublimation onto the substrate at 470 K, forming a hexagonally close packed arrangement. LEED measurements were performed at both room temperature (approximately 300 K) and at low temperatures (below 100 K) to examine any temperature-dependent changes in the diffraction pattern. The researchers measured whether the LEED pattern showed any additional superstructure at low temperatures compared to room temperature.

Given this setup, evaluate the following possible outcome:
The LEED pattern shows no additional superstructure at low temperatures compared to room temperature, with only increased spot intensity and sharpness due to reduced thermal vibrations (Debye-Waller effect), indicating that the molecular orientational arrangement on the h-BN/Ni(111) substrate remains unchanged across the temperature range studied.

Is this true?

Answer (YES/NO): NO